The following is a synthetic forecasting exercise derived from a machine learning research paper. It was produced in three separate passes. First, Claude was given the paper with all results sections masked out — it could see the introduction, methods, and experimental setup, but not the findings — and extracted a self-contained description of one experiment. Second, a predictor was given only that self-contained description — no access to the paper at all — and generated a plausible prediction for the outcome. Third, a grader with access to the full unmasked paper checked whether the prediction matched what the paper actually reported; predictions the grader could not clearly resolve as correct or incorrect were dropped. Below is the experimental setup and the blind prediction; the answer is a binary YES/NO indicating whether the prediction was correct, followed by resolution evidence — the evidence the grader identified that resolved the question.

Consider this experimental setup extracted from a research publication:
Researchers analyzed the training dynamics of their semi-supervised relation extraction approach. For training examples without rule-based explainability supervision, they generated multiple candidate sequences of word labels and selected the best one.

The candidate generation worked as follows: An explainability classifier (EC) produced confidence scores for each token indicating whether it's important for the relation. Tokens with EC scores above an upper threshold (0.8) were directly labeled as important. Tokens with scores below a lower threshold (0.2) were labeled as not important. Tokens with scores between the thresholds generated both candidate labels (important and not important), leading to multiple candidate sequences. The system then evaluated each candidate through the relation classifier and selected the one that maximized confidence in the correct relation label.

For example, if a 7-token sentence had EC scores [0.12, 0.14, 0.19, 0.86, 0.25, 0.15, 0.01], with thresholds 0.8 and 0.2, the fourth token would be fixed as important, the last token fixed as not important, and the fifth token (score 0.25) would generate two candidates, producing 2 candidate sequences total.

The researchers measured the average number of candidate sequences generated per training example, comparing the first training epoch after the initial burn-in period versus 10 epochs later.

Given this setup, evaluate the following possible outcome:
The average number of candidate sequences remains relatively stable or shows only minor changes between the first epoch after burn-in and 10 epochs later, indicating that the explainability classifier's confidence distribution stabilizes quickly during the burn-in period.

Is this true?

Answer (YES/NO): NO